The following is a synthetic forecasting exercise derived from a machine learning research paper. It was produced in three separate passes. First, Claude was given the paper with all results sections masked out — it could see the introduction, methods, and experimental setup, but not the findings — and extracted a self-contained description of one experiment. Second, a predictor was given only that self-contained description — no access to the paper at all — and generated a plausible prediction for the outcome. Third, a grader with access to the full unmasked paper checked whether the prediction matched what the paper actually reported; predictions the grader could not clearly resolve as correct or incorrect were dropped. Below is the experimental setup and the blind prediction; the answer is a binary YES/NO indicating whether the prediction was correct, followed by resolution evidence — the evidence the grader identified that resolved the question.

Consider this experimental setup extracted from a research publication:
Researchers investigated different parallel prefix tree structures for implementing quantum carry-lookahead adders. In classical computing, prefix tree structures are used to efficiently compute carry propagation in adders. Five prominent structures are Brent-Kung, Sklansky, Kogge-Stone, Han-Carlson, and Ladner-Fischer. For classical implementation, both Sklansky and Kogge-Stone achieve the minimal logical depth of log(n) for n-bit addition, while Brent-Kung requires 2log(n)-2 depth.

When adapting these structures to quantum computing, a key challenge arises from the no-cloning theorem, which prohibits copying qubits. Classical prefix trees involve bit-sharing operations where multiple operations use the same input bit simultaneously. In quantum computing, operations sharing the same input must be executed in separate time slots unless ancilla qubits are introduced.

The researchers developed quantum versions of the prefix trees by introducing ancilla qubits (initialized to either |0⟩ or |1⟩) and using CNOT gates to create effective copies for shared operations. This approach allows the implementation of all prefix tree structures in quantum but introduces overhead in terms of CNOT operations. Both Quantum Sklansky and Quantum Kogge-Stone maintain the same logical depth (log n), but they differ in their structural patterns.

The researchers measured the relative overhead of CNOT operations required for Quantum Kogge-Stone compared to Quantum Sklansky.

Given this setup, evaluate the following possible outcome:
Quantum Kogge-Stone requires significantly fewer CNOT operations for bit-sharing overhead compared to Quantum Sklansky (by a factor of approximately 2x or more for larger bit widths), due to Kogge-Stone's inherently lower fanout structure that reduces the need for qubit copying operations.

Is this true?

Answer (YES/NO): NO